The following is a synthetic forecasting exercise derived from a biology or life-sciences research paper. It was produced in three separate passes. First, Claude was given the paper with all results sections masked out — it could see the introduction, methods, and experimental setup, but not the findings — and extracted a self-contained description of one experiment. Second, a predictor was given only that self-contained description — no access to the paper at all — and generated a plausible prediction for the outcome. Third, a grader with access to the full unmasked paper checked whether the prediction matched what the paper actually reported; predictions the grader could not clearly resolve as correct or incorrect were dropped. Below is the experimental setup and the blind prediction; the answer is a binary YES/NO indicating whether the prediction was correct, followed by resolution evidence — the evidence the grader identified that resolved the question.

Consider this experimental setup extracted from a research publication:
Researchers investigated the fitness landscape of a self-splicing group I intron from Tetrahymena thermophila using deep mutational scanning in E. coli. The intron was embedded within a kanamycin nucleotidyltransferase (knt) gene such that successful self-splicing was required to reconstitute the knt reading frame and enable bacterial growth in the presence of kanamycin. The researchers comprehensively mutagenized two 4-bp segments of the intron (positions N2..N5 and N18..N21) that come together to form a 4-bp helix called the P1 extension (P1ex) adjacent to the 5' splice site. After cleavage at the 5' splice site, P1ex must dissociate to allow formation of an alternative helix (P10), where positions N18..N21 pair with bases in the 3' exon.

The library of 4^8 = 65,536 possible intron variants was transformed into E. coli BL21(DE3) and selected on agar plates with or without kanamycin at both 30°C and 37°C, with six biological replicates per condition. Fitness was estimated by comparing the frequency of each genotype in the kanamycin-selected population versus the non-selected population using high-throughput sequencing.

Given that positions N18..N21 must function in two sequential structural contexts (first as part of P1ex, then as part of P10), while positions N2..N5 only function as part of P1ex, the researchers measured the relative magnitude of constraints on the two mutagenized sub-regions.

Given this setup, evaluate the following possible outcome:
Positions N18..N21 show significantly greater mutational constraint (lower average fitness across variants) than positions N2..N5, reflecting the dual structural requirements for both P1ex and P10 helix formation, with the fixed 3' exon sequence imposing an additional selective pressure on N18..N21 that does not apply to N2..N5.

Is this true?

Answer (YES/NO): NO